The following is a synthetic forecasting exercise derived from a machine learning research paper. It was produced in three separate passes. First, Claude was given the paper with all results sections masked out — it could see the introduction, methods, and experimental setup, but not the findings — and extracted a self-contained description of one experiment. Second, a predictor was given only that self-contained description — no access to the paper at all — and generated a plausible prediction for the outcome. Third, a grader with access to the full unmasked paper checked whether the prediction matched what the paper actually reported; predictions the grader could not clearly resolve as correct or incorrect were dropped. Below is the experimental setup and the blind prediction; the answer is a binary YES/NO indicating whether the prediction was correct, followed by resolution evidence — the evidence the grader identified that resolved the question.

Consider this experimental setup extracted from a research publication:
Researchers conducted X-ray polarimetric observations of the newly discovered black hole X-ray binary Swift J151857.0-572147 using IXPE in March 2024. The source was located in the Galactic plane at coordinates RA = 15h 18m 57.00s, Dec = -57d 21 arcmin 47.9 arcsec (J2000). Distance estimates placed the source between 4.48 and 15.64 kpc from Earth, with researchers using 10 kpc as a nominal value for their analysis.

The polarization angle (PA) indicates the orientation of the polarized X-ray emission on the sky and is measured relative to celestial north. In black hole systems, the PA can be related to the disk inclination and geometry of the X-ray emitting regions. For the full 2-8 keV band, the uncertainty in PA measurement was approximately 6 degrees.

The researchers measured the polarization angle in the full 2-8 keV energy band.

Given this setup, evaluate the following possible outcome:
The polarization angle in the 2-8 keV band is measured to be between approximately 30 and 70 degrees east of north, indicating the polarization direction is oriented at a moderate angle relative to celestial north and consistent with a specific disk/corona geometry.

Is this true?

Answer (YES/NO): NO